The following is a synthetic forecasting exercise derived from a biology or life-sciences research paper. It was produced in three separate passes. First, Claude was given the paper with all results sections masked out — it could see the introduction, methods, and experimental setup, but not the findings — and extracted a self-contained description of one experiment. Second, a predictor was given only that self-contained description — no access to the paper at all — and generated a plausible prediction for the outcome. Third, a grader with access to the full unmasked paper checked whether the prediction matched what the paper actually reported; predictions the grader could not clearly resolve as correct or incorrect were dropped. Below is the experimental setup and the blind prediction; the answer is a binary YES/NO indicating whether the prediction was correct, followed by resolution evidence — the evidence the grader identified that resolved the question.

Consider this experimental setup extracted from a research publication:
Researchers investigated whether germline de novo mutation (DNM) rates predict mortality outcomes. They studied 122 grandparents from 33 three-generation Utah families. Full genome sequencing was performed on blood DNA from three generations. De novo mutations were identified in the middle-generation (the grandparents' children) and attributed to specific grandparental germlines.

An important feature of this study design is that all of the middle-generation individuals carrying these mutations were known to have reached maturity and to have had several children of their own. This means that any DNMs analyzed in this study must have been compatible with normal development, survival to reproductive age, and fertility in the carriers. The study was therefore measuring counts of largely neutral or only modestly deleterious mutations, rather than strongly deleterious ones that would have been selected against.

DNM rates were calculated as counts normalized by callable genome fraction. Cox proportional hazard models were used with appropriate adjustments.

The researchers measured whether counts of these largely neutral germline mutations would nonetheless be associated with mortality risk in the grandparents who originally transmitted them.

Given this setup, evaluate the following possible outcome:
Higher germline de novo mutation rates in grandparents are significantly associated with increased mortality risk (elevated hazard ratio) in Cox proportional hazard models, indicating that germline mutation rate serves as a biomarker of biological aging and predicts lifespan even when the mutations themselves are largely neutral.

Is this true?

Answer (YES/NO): YES